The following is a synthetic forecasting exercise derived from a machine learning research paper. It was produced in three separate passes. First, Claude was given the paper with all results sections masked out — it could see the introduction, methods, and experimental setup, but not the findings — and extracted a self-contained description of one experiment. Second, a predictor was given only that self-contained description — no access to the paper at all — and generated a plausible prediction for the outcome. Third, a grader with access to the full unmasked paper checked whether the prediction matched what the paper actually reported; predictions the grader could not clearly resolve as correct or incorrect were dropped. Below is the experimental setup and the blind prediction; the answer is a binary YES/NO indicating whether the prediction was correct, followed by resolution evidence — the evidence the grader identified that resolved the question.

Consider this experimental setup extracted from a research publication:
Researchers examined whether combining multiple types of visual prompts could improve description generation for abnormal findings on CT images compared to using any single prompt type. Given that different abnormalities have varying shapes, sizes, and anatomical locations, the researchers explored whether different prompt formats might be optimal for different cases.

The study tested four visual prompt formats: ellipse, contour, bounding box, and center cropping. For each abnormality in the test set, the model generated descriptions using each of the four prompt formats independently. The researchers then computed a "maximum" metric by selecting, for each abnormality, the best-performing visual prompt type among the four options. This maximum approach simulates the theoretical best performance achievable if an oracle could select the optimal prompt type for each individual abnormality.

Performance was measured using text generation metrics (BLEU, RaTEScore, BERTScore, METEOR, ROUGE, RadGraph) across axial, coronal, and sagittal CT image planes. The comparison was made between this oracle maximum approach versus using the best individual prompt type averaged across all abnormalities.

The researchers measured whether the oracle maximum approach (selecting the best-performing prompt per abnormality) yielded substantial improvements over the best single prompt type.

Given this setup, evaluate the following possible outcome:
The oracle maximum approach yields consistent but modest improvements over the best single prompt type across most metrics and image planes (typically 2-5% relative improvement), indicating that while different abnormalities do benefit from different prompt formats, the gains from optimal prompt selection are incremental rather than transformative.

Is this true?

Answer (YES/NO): NO